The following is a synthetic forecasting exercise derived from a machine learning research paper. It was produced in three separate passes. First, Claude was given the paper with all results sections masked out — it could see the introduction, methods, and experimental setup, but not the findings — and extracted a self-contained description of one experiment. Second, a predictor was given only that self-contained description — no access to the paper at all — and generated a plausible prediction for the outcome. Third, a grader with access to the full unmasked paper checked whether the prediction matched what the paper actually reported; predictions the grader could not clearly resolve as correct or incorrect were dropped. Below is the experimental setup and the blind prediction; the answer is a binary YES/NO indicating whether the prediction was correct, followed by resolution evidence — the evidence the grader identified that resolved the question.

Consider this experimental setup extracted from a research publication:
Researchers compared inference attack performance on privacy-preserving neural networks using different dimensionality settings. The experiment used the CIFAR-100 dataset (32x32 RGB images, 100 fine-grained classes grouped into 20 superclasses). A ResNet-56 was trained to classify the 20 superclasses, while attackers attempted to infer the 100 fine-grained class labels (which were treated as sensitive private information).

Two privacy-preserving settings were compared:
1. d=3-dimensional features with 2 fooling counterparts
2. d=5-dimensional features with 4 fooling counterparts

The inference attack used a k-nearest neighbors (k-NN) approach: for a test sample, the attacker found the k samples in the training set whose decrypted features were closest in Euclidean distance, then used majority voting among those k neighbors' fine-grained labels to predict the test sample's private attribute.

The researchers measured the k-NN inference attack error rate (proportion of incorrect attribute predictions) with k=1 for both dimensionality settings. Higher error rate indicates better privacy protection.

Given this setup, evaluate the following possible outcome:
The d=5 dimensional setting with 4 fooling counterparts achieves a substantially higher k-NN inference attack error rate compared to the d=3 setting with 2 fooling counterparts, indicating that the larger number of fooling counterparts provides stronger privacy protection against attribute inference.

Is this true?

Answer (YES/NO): NO